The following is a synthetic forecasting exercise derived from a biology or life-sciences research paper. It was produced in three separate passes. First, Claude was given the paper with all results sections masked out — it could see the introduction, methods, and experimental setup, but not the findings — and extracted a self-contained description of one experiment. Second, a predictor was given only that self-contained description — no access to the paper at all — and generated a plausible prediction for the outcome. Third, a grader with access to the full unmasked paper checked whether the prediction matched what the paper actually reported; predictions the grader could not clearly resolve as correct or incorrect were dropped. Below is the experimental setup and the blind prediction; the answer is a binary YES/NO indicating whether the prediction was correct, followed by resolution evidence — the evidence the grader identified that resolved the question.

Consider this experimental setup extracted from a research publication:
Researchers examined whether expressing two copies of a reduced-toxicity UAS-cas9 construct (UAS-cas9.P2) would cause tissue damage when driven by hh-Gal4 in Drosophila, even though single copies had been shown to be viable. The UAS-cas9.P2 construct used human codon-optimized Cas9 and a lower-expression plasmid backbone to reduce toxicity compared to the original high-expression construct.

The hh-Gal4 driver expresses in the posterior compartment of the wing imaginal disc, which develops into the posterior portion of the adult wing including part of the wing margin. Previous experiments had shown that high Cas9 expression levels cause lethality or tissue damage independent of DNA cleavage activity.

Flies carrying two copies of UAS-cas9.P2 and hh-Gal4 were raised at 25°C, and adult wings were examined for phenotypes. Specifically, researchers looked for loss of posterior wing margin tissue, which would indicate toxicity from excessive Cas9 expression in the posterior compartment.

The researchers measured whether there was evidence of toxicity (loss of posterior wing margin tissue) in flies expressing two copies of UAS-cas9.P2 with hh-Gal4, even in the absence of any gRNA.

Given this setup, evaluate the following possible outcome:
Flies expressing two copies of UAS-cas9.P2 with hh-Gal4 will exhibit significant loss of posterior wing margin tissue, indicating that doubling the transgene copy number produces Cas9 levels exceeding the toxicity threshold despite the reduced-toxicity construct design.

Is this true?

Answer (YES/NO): NO